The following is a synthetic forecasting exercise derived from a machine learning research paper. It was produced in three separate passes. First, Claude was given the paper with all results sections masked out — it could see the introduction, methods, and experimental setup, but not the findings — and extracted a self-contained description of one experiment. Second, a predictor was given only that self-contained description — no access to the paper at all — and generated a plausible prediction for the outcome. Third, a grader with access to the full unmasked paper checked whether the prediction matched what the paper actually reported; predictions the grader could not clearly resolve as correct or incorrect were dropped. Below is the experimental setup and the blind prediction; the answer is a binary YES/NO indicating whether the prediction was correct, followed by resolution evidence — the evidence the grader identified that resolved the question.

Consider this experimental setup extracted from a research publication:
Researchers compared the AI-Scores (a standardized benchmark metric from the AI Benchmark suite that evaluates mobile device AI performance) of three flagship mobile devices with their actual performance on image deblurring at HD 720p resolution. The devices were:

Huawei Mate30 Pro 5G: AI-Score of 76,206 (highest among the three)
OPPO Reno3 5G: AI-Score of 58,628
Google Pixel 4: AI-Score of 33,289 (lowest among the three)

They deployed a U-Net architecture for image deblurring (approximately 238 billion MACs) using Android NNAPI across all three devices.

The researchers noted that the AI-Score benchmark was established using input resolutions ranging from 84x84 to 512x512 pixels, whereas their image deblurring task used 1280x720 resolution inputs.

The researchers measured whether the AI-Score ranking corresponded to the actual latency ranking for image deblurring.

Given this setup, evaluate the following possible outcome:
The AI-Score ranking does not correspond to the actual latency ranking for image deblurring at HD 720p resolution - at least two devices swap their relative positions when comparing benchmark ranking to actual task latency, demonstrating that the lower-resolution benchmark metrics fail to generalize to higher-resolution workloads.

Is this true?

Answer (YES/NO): YES